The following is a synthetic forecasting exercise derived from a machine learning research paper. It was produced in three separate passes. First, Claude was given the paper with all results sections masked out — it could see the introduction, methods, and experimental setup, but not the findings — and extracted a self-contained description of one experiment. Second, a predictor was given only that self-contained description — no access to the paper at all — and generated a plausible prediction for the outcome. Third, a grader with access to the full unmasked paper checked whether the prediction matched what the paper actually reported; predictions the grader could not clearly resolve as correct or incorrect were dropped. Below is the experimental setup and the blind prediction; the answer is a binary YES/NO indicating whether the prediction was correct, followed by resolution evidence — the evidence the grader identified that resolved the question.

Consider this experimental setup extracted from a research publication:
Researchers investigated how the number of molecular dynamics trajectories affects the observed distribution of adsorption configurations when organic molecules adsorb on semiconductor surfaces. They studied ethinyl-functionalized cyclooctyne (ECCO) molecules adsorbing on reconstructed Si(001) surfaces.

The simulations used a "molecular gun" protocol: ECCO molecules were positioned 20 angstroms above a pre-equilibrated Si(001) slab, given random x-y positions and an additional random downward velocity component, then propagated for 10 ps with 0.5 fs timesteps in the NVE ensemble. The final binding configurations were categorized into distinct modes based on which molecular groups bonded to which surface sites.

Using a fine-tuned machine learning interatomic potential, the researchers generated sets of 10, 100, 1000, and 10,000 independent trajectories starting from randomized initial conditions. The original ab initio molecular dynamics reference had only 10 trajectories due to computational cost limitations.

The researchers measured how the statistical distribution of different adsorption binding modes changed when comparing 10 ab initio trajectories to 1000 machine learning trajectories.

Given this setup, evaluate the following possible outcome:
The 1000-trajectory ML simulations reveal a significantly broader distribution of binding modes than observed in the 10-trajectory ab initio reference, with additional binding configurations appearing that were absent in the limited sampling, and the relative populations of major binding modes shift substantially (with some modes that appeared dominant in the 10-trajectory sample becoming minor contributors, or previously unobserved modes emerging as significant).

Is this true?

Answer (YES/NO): YES